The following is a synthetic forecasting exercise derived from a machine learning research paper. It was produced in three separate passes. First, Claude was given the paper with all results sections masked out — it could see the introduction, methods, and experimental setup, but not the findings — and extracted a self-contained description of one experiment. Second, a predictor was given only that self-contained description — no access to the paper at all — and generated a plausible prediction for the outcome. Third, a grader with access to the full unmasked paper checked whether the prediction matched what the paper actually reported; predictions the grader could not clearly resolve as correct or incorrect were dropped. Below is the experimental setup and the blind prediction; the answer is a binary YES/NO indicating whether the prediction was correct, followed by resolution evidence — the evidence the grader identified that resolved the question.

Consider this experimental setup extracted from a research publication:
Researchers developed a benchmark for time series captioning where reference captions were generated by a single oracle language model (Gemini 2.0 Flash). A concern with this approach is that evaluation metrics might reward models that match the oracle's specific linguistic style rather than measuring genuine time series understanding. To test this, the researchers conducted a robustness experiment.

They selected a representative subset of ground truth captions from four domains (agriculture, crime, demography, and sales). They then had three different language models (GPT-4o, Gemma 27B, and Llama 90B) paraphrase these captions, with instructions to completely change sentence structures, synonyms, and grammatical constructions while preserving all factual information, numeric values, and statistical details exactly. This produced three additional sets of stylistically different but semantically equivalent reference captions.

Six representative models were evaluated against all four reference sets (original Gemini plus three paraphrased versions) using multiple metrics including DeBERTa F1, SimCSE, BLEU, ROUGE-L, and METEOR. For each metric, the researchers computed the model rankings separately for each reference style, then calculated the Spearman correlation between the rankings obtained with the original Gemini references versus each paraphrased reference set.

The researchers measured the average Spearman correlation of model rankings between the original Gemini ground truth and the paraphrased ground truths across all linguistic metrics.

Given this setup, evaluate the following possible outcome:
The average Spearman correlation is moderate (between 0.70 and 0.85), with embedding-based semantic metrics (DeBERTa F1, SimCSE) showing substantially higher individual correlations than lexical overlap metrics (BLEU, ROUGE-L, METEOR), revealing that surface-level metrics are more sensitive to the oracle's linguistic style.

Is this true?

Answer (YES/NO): NO